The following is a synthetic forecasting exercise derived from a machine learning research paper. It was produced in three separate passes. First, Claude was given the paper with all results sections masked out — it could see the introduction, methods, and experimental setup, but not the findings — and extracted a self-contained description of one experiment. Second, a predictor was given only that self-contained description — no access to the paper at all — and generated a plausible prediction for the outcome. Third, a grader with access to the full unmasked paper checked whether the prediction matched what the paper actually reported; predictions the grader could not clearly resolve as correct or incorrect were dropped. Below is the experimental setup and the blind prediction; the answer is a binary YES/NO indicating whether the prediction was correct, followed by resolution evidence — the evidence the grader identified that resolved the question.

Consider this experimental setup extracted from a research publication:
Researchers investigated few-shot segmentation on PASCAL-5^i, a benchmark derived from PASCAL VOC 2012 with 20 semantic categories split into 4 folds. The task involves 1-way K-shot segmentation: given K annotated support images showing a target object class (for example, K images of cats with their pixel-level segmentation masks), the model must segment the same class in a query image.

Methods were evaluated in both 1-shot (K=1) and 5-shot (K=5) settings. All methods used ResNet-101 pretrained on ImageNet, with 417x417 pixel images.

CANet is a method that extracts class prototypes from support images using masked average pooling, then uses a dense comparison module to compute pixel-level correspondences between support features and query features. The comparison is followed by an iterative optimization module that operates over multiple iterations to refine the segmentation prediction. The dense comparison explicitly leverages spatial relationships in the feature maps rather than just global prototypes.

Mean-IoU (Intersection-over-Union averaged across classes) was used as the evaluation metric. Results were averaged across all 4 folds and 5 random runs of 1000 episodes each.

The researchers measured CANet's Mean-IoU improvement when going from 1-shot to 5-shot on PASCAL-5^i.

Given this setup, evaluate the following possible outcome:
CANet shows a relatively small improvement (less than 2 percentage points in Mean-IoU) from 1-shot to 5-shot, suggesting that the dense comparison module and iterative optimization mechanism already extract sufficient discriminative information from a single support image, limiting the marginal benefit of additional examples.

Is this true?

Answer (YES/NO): YES